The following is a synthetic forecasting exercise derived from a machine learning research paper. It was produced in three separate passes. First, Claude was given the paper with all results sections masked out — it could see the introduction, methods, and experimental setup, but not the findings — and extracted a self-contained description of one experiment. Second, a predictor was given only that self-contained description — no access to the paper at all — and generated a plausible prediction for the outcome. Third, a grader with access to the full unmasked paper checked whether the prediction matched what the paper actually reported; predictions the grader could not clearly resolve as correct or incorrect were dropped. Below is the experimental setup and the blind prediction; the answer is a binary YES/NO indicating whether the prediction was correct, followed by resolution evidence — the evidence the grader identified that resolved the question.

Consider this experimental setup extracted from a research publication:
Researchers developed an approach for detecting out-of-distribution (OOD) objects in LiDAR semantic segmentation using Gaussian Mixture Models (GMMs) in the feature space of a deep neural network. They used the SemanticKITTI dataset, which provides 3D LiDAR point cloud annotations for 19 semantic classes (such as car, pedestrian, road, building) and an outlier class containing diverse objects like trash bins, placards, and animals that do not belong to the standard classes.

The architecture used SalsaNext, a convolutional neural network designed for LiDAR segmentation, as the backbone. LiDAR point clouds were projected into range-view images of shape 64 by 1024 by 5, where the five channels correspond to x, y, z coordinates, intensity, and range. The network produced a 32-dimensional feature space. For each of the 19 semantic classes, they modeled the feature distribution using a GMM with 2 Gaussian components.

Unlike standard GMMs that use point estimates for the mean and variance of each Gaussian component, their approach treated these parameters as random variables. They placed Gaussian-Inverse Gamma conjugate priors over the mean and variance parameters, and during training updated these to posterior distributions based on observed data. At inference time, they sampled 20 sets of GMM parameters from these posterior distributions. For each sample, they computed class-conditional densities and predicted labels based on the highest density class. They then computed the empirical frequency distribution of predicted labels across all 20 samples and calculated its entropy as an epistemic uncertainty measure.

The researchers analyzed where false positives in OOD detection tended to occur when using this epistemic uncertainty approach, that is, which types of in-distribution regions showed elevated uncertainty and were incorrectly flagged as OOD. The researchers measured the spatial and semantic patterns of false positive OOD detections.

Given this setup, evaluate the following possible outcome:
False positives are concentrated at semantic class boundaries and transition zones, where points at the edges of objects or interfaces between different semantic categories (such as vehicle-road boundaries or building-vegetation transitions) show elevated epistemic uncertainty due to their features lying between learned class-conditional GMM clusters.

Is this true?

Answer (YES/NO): NO